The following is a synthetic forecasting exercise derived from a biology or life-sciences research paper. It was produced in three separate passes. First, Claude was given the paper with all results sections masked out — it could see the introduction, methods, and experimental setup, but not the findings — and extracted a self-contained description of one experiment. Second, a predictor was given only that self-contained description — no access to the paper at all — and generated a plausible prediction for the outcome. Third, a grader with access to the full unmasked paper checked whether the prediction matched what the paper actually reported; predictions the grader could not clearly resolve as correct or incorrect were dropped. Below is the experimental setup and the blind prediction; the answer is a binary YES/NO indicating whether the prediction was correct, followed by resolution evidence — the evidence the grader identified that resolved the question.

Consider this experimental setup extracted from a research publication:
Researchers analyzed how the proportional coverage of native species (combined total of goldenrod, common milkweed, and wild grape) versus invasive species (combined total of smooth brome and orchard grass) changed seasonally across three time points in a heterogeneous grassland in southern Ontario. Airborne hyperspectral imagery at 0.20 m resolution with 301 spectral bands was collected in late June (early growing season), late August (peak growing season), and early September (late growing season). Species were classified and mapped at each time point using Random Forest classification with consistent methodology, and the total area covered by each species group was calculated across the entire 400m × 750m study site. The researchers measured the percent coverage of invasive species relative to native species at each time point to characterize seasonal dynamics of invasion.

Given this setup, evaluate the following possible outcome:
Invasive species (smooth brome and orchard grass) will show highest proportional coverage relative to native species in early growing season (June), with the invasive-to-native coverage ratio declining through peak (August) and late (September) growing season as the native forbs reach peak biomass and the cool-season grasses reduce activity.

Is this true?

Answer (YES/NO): NO